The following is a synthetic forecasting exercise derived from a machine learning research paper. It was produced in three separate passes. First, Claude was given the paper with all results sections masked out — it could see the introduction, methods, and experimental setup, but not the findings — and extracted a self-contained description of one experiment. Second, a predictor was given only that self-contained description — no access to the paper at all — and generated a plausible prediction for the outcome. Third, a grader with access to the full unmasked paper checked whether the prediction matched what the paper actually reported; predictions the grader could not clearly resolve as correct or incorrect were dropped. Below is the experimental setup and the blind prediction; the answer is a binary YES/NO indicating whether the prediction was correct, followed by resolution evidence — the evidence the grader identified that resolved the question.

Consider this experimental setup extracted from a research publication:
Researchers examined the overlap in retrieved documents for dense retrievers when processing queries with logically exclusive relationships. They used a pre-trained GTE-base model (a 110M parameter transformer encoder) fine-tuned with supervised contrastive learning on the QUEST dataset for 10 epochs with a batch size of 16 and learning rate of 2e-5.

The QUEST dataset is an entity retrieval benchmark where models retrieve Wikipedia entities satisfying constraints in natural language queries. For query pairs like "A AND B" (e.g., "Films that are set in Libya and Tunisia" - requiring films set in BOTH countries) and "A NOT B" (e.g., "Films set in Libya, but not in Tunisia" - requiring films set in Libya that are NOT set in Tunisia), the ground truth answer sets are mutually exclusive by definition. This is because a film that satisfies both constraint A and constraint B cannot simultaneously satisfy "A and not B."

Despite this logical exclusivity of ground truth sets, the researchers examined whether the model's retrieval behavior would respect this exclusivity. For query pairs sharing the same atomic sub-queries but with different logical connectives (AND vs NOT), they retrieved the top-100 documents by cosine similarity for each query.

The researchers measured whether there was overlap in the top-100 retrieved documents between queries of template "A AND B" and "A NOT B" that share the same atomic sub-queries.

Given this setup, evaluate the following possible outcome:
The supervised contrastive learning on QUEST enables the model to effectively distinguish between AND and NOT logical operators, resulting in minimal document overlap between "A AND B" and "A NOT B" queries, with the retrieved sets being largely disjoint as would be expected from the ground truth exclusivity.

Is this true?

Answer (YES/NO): NO